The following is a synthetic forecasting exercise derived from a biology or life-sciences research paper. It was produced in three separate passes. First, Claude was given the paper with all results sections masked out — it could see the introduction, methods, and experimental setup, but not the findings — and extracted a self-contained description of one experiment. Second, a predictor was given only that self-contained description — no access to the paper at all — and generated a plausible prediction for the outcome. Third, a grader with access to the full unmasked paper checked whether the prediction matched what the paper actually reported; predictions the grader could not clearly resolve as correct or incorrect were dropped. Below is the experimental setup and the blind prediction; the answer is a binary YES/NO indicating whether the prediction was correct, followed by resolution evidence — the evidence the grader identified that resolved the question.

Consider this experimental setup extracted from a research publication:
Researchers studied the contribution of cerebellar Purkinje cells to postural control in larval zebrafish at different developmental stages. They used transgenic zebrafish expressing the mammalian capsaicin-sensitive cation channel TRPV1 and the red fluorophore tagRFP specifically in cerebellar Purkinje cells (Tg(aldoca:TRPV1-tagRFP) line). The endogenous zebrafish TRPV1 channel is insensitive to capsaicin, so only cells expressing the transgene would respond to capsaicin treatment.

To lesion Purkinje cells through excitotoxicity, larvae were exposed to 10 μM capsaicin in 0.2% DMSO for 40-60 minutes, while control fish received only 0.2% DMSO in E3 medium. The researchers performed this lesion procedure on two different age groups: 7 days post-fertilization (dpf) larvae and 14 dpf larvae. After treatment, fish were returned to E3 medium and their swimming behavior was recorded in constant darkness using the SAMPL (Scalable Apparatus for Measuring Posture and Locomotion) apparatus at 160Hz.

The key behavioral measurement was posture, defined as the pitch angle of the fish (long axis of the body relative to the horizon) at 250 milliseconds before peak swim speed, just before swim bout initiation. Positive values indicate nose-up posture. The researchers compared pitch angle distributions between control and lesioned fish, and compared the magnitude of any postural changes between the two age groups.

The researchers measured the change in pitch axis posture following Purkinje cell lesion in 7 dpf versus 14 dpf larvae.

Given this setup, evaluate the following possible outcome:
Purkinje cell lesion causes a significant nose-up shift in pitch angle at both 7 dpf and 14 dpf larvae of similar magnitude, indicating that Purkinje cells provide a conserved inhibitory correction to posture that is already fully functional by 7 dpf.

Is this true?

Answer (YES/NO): NO